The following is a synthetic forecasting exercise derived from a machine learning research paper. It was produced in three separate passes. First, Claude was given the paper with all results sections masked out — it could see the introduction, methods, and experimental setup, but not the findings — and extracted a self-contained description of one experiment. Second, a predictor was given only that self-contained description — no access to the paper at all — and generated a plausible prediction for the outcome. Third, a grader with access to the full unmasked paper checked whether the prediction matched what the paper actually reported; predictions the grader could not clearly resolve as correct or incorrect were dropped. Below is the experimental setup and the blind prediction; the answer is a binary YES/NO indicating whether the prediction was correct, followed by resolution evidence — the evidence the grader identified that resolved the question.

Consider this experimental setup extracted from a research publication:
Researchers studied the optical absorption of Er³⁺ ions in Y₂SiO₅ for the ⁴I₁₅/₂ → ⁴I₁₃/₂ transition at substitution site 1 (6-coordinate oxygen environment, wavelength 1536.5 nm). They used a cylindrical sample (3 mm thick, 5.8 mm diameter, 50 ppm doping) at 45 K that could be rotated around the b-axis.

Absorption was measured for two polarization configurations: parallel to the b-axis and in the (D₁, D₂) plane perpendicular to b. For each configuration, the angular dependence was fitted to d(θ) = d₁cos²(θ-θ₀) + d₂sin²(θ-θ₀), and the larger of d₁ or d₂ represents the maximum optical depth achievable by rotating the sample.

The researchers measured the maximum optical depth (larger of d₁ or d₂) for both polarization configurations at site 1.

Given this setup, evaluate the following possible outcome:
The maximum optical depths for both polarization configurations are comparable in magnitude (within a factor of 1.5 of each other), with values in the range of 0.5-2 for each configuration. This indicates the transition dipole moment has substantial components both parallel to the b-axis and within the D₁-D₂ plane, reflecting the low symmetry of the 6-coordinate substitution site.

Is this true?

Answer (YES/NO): YES